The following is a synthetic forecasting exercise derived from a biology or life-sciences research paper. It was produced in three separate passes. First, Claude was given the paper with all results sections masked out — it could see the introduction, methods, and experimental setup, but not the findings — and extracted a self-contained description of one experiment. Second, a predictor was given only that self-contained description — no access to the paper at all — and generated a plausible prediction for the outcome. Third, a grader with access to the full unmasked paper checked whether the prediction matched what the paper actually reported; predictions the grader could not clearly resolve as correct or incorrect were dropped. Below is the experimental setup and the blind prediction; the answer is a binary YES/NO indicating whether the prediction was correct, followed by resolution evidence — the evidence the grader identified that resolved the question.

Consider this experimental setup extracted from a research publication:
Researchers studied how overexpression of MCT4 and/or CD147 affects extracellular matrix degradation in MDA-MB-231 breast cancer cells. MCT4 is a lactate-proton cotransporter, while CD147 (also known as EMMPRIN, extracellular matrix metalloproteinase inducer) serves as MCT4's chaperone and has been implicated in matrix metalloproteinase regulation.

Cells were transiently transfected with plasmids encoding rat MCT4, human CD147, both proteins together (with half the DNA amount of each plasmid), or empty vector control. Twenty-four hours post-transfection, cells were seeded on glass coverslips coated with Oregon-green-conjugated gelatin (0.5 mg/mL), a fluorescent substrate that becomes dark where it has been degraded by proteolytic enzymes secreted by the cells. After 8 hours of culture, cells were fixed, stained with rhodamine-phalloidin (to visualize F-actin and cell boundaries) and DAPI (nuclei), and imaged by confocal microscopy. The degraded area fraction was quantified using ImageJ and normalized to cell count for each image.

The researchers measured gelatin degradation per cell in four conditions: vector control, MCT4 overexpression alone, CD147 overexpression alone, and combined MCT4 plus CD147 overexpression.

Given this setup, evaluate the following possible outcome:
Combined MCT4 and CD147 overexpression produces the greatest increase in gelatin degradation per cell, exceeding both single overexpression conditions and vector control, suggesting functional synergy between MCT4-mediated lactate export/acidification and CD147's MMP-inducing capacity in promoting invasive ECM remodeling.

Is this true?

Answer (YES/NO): NO